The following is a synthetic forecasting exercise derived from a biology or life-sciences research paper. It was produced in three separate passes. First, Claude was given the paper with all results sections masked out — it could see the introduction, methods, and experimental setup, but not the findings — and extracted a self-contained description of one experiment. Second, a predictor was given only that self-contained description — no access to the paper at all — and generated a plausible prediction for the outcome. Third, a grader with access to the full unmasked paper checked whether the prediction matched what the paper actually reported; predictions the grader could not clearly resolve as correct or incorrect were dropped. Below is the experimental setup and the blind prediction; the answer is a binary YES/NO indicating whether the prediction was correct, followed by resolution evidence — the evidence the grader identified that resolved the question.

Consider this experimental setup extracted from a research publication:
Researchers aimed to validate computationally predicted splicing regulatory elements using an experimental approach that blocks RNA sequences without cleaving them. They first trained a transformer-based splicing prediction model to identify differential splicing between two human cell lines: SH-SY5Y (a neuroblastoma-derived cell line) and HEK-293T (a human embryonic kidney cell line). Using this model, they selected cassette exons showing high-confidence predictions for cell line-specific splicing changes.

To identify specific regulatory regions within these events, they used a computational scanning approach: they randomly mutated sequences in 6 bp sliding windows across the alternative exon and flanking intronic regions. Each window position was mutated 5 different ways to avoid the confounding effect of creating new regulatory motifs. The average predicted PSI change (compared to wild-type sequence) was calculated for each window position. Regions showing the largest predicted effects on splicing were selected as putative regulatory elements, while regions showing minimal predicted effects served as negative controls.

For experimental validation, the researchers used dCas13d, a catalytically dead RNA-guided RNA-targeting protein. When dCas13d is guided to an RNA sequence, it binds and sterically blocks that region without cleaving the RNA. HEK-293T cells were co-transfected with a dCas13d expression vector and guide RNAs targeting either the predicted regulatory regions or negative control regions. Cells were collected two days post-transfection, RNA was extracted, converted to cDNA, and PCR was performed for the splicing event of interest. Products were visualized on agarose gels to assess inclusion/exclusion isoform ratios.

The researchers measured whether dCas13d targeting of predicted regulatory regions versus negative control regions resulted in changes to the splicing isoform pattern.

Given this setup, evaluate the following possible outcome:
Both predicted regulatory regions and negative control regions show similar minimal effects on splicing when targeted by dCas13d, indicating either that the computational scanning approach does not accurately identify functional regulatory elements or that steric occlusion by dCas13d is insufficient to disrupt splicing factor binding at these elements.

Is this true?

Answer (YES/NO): NO